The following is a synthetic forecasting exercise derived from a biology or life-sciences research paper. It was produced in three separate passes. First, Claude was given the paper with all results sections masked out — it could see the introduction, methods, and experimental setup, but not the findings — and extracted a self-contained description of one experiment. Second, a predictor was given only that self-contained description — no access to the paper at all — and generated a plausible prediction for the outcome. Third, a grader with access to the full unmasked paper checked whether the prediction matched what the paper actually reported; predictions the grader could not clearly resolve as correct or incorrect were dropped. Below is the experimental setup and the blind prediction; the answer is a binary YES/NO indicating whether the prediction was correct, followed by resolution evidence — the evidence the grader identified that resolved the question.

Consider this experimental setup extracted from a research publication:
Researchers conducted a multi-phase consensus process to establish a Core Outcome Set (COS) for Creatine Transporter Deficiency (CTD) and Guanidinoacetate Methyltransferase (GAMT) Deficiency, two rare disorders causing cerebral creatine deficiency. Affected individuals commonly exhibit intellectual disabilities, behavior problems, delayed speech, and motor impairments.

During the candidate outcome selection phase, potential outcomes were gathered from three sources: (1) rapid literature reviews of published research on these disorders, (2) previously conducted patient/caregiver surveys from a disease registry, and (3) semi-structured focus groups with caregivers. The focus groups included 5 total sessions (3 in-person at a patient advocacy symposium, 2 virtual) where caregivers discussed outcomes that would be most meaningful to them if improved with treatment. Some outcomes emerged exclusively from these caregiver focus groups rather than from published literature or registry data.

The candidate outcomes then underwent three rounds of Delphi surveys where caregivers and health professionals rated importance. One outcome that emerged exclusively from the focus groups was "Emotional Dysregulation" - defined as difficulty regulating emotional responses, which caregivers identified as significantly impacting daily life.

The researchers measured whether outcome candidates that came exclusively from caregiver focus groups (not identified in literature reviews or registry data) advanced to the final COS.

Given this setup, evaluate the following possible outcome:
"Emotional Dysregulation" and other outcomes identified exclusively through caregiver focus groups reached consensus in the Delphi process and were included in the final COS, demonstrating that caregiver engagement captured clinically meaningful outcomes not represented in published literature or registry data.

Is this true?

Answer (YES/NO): YES